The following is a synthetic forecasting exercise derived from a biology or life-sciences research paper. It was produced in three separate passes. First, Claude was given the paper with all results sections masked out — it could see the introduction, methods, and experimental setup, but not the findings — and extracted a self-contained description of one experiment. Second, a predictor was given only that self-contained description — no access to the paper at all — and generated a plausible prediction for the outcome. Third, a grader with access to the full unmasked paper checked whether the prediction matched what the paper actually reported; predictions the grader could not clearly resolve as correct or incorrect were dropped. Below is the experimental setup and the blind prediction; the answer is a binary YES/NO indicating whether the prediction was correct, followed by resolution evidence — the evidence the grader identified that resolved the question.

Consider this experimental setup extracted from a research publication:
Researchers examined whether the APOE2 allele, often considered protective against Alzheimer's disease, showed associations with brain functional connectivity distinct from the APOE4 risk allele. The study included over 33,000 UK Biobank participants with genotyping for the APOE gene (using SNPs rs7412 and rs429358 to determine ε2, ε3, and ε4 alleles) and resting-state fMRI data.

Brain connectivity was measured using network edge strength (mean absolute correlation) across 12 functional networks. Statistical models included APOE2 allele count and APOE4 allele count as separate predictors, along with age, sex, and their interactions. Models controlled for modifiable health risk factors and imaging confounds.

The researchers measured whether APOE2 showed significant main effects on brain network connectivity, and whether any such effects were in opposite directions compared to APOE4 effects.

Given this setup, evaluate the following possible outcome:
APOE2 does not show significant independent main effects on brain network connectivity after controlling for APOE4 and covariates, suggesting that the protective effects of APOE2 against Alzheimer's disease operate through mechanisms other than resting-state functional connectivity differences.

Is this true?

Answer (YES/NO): YES